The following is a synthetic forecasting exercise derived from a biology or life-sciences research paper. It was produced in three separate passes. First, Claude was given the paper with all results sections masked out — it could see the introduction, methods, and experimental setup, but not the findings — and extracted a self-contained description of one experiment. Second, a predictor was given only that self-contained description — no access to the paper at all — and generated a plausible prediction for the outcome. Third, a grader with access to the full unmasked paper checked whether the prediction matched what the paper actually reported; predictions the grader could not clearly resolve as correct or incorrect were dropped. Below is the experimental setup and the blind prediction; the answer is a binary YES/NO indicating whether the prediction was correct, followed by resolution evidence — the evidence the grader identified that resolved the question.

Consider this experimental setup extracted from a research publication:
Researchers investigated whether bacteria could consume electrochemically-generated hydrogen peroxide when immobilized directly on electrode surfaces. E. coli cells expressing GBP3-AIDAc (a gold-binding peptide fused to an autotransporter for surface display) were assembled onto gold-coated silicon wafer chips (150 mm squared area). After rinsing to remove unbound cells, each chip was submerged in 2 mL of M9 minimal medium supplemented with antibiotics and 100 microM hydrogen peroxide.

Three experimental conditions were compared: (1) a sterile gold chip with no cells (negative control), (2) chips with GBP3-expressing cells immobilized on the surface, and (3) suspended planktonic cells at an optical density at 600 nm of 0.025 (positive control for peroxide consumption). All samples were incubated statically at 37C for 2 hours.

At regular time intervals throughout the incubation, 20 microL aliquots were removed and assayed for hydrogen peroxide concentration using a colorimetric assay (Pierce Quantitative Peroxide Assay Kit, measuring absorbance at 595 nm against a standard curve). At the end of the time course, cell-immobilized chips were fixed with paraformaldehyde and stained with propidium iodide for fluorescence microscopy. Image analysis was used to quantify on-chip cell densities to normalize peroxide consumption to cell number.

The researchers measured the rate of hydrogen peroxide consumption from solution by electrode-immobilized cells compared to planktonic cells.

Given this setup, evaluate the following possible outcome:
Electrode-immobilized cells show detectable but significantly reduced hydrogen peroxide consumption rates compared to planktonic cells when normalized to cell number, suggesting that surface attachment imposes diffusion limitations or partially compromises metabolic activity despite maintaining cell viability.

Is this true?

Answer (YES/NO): NO